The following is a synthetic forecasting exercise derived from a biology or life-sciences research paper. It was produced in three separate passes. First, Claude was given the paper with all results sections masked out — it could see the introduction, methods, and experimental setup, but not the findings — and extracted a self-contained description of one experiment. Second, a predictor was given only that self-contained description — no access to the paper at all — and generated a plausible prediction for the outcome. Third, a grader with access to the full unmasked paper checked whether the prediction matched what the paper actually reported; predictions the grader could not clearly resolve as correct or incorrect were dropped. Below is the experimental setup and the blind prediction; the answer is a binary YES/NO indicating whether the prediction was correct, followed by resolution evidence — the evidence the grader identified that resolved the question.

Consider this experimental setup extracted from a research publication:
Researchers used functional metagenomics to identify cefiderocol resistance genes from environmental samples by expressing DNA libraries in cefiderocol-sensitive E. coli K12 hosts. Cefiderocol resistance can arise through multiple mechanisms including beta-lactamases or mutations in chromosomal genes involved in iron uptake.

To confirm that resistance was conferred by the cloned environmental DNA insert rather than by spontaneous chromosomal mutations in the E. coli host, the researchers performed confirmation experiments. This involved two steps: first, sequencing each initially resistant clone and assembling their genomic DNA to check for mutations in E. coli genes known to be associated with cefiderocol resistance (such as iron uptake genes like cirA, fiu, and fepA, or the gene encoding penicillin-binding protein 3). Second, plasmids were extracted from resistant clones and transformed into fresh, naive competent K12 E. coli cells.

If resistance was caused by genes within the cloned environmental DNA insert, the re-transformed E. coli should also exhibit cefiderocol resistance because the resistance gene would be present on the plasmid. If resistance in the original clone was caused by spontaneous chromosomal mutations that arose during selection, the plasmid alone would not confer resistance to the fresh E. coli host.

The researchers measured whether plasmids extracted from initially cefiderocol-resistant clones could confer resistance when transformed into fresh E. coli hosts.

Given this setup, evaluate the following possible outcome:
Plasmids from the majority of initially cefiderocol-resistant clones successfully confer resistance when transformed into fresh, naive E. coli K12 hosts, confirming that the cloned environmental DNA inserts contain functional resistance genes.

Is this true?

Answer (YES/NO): YES